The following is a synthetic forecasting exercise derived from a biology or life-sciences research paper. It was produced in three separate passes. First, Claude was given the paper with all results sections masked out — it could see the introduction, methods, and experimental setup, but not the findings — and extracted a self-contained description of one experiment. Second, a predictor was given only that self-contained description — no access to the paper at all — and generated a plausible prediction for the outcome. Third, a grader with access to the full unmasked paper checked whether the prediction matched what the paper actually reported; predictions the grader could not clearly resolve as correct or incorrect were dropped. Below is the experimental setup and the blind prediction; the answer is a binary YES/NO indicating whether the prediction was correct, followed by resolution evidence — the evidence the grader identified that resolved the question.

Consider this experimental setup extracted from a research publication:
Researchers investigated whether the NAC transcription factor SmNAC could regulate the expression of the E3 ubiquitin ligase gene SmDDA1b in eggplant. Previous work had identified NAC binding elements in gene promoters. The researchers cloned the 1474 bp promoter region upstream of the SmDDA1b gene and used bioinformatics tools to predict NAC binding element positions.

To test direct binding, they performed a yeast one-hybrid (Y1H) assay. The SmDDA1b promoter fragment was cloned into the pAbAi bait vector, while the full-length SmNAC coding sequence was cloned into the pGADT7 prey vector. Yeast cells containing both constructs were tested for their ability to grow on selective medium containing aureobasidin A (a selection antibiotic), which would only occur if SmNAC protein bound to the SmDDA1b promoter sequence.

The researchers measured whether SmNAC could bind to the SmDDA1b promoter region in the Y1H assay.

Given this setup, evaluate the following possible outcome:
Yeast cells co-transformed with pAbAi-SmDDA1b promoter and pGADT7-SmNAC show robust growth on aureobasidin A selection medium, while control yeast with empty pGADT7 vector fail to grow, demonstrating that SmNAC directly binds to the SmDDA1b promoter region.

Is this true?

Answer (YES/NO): YES